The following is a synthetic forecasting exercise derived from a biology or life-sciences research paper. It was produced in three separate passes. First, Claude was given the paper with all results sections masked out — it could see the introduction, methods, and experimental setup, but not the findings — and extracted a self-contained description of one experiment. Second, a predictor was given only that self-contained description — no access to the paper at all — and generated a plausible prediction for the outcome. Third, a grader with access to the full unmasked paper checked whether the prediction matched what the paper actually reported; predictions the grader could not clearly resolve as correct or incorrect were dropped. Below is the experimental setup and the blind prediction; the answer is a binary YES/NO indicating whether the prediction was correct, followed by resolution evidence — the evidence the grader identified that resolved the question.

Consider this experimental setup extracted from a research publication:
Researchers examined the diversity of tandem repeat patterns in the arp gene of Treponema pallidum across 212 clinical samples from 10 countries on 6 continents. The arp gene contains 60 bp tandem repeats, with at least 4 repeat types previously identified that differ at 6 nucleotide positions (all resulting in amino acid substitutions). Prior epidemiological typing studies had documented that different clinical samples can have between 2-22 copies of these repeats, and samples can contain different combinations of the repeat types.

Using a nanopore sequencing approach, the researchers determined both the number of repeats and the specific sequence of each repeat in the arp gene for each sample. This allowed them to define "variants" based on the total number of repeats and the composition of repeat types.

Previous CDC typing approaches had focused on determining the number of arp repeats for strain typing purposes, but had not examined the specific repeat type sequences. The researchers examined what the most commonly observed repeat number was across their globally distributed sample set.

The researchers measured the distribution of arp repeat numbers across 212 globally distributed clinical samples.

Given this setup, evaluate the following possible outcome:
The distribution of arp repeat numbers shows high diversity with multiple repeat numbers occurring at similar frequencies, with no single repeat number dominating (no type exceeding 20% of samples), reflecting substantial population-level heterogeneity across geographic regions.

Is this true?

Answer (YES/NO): NO